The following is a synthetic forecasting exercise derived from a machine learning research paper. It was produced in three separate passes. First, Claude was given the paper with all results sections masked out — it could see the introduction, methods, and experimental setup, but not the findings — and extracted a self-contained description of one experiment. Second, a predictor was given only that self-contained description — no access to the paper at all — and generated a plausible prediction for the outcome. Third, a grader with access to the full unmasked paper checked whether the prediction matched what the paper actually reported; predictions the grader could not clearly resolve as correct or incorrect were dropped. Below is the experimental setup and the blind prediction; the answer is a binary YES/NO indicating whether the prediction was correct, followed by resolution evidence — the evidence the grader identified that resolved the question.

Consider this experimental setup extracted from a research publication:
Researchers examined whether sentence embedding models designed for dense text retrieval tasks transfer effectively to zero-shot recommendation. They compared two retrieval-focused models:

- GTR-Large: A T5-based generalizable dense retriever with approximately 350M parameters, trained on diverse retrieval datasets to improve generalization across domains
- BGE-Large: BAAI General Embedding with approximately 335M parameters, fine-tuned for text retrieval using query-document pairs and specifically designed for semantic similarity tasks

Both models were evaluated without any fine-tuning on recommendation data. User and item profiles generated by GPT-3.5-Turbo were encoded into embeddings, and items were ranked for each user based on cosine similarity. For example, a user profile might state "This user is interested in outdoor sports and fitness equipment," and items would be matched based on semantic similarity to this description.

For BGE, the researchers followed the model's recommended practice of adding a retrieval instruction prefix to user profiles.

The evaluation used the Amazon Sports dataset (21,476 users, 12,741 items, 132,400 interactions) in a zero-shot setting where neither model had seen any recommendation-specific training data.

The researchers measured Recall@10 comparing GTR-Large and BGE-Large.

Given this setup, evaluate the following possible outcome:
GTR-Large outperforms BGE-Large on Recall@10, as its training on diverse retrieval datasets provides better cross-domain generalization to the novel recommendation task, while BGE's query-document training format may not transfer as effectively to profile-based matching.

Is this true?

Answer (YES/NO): YES